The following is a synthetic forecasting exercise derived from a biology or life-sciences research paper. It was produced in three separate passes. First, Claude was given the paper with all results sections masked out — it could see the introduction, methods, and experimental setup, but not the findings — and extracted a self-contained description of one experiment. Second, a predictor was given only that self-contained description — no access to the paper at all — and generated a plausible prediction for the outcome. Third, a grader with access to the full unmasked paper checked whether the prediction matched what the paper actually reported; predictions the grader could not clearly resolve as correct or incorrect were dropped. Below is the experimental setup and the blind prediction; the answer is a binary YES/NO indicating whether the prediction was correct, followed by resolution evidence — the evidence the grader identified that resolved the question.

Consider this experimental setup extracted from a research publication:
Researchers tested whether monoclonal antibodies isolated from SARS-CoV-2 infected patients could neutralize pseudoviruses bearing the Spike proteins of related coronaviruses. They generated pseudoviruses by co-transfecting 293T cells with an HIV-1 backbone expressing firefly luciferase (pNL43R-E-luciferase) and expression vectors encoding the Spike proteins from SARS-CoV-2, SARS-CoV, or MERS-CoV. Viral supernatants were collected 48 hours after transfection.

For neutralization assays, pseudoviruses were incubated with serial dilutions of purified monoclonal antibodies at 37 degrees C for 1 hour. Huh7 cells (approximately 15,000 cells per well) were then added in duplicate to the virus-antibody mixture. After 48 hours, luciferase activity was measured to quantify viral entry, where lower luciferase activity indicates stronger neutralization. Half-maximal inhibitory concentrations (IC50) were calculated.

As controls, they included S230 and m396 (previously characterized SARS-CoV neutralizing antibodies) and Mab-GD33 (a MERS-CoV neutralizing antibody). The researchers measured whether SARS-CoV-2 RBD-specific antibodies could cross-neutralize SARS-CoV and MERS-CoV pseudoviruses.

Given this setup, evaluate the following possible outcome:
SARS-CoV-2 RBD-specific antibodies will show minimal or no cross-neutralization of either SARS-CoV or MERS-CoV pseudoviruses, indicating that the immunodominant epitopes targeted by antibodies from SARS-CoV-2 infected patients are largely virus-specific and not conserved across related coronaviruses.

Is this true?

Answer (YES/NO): YES